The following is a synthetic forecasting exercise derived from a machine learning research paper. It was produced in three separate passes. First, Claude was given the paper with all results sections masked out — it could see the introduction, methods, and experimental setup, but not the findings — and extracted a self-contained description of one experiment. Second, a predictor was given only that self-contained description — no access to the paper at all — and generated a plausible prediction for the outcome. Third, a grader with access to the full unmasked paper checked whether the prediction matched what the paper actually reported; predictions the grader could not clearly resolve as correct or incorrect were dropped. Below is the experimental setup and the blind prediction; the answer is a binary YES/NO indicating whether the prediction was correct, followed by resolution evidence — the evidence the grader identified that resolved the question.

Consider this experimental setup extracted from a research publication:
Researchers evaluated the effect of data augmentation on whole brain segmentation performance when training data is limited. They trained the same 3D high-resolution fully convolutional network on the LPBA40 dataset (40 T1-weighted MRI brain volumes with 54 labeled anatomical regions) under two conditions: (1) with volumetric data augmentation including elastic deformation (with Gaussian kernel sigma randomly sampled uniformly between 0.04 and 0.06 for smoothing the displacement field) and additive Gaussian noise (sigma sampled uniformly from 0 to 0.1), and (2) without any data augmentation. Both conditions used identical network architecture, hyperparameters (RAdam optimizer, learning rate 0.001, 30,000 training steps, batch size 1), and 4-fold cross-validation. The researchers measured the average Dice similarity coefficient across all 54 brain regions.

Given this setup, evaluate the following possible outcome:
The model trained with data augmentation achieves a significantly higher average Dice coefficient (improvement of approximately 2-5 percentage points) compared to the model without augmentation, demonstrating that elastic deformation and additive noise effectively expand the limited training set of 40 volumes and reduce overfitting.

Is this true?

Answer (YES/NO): YES